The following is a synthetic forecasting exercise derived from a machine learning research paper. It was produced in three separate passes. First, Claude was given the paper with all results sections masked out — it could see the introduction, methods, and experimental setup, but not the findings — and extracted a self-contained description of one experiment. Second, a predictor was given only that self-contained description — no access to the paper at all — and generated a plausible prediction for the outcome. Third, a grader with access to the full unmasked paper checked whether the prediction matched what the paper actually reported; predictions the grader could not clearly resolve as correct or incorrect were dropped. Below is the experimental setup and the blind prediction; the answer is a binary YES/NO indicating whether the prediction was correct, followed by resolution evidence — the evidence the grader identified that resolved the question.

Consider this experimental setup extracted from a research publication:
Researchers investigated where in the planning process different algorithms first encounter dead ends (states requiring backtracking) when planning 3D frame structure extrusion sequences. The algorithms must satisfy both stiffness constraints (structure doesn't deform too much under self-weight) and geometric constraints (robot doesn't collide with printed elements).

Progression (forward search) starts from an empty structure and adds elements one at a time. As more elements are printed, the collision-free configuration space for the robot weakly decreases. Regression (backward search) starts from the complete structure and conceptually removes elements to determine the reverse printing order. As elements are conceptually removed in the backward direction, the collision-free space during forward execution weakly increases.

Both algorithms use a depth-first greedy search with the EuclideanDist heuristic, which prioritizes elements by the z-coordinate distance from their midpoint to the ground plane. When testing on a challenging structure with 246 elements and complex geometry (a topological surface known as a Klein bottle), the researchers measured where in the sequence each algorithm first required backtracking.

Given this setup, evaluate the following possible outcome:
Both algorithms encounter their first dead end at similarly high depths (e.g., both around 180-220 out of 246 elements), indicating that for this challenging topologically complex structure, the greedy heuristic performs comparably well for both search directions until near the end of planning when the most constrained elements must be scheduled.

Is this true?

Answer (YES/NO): NO